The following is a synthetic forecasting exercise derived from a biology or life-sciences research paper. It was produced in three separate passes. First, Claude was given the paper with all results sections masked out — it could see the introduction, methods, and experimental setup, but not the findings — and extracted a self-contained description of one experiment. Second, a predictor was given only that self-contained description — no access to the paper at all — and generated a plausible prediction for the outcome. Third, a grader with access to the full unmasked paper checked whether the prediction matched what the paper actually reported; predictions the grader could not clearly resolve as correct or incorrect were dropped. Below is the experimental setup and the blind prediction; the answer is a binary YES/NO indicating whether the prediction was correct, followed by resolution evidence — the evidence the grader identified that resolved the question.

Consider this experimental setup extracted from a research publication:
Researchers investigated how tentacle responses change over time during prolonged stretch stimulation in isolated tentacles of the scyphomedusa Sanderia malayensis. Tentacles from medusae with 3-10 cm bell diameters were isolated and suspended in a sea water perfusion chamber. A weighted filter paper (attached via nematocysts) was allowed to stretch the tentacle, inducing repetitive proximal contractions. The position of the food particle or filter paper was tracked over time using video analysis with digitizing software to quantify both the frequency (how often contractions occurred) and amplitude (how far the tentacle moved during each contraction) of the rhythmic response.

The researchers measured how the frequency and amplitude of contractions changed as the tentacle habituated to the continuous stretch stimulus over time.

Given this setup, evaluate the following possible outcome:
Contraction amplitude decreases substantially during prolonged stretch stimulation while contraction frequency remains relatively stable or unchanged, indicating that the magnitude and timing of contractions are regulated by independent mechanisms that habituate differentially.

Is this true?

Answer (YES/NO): NO